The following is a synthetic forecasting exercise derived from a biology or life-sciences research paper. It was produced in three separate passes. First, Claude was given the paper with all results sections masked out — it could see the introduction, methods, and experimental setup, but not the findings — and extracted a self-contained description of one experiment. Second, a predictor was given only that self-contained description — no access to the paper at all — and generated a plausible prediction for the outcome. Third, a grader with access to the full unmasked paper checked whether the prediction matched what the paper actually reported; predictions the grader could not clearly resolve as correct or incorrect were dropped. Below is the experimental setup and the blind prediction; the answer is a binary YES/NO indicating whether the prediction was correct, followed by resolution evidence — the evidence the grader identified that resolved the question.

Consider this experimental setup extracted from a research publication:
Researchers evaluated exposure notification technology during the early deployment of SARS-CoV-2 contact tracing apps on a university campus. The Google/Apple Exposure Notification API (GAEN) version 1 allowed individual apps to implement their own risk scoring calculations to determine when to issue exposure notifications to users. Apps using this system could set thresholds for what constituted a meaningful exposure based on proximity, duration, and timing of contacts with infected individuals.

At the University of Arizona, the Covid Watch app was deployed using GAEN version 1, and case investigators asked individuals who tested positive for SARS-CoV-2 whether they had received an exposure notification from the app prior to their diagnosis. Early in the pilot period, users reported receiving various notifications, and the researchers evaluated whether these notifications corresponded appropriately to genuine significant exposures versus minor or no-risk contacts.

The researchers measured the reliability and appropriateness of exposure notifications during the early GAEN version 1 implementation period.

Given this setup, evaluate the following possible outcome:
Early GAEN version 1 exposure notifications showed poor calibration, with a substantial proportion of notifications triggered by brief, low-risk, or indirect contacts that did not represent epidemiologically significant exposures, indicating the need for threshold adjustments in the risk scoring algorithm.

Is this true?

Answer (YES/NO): YES